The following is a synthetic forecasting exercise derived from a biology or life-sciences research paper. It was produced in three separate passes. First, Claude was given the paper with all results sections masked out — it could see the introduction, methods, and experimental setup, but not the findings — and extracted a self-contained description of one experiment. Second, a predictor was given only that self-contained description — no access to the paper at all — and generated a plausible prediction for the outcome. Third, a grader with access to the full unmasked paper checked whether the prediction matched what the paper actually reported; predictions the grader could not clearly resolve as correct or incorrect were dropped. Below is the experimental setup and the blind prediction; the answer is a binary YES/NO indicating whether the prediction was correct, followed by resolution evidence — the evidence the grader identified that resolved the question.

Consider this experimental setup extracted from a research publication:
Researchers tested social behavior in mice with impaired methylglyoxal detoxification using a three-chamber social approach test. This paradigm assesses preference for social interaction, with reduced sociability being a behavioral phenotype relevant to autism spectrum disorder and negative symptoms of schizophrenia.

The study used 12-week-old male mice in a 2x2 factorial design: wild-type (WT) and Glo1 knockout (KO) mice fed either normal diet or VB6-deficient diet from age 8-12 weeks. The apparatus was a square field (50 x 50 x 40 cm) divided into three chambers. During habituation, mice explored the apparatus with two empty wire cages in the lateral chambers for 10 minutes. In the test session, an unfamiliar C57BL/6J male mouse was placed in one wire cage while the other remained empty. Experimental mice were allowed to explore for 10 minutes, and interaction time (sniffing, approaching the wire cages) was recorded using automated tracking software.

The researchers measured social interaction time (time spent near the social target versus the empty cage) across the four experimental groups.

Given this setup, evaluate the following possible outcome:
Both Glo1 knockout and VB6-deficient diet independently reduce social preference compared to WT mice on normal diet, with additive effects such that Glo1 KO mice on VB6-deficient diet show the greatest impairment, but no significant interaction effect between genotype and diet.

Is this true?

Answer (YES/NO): NO